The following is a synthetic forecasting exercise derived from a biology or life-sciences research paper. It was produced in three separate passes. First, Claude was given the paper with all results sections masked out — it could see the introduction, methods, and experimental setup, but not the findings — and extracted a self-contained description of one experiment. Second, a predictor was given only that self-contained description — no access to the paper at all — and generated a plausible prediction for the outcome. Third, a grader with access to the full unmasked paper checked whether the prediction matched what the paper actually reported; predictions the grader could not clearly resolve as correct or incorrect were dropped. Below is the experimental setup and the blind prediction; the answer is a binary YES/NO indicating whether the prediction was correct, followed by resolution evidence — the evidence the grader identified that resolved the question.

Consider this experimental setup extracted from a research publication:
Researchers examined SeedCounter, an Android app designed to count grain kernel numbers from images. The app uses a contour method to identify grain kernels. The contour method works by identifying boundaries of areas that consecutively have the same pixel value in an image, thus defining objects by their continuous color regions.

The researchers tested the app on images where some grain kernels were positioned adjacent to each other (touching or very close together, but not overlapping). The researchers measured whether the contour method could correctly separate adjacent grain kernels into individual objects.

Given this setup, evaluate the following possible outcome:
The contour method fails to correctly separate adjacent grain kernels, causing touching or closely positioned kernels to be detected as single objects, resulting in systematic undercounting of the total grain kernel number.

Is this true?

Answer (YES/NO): YES